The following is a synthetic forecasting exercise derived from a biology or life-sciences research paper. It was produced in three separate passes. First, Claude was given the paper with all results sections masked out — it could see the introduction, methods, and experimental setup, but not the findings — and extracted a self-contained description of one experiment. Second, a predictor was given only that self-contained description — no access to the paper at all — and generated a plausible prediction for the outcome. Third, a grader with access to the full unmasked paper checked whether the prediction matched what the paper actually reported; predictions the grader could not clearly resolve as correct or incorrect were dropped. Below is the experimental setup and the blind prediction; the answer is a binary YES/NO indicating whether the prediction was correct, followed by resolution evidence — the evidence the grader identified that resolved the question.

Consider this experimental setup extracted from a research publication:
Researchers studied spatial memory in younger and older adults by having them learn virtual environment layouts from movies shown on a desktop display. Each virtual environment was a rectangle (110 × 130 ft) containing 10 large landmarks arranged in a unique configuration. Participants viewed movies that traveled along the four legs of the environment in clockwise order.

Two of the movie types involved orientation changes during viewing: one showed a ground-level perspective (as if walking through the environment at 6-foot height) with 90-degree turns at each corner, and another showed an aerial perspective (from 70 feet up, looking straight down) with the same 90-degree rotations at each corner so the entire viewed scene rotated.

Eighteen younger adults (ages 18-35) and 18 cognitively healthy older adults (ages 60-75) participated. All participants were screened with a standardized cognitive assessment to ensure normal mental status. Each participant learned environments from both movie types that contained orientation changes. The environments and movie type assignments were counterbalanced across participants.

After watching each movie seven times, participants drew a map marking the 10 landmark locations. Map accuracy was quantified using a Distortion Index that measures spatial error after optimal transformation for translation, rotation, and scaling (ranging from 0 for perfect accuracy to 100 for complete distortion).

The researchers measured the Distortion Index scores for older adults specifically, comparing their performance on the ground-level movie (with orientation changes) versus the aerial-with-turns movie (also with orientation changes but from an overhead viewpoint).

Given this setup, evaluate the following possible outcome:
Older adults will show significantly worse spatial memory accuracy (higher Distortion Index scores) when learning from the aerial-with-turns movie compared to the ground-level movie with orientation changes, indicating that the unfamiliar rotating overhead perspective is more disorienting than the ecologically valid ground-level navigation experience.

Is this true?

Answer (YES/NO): NO